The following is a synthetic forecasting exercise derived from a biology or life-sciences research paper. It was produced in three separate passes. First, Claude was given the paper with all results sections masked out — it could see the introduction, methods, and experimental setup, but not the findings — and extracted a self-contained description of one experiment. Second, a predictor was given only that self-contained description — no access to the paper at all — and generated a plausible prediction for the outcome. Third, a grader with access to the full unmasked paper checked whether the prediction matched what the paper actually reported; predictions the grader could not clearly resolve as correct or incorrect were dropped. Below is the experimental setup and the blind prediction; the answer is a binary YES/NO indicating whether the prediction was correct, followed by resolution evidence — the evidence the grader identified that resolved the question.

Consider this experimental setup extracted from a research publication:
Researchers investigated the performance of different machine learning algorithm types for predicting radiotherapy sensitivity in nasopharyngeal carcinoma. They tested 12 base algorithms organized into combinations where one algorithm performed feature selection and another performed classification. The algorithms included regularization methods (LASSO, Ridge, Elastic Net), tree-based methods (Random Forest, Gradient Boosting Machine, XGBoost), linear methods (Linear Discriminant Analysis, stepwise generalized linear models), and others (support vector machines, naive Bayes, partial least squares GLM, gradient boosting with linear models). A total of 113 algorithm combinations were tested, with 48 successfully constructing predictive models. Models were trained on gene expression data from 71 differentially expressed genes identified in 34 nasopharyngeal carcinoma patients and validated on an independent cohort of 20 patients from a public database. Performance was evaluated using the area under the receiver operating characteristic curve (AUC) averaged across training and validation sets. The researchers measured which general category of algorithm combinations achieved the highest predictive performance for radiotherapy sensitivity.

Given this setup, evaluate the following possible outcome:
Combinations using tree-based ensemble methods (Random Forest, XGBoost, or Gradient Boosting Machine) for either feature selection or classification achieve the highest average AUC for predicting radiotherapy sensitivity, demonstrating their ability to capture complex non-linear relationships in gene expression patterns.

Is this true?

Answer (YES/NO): NO